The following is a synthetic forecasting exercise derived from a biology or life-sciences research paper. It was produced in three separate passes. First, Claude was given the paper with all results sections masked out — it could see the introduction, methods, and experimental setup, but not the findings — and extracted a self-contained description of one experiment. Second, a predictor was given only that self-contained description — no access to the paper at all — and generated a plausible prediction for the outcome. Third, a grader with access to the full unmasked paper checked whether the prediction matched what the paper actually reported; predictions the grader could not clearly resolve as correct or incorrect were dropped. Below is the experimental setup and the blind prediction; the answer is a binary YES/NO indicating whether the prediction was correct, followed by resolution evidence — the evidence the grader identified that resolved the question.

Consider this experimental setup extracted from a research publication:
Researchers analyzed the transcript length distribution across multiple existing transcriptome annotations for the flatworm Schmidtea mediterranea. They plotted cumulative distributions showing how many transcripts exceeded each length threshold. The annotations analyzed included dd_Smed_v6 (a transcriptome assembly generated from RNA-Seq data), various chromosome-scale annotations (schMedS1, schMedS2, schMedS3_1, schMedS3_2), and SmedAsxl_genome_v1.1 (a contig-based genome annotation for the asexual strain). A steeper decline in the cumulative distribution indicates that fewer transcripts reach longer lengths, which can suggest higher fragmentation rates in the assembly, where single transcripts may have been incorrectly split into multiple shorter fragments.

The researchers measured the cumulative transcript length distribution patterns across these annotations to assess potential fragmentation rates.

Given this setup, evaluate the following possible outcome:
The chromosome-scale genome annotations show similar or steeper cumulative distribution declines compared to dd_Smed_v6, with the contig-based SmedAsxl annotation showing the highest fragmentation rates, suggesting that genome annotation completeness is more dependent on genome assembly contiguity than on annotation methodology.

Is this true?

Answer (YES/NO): NO